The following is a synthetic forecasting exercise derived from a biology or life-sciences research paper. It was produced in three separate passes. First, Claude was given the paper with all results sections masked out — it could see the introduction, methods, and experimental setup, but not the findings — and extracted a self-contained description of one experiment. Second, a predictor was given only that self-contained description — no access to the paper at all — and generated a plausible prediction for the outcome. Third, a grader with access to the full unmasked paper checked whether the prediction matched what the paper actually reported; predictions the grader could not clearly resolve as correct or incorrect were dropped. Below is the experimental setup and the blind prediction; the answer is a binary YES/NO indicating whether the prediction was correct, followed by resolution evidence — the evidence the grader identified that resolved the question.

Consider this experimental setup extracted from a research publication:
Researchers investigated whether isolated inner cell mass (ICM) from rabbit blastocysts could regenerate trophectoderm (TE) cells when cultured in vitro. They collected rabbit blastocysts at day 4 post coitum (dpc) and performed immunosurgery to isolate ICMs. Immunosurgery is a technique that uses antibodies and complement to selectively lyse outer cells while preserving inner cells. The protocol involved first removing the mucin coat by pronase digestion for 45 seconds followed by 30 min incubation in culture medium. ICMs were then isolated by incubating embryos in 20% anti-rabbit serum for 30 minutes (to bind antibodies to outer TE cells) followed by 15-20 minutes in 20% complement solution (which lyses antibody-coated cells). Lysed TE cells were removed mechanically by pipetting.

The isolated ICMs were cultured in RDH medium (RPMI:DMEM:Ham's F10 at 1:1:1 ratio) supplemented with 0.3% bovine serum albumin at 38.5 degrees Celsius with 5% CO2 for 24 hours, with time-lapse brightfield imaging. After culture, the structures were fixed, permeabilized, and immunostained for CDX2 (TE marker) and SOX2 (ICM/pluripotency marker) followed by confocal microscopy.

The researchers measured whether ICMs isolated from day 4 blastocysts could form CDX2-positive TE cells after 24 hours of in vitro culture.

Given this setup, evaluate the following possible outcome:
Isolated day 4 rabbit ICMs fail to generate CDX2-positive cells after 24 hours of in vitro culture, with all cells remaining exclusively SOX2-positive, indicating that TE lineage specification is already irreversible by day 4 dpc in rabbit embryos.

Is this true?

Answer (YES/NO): NO